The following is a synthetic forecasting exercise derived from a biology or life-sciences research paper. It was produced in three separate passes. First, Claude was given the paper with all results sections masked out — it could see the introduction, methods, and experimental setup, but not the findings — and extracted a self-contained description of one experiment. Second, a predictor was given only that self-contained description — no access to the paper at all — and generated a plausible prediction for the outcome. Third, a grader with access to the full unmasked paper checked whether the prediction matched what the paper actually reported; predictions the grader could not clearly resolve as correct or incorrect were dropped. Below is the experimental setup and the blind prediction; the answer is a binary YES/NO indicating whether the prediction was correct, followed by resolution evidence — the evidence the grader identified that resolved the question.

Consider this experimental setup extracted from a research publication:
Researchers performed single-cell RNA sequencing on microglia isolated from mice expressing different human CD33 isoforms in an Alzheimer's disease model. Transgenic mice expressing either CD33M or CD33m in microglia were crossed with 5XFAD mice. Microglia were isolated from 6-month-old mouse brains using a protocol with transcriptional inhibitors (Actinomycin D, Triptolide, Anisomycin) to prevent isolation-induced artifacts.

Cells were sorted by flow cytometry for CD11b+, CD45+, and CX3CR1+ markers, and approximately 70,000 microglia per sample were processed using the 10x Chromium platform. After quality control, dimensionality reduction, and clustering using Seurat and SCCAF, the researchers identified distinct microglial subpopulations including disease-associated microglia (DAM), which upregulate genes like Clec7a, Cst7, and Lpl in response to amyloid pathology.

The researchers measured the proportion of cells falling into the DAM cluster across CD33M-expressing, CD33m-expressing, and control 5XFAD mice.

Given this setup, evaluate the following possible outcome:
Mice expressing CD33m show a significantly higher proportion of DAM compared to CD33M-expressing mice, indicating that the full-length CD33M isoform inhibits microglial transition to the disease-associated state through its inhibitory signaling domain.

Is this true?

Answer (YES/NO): YES